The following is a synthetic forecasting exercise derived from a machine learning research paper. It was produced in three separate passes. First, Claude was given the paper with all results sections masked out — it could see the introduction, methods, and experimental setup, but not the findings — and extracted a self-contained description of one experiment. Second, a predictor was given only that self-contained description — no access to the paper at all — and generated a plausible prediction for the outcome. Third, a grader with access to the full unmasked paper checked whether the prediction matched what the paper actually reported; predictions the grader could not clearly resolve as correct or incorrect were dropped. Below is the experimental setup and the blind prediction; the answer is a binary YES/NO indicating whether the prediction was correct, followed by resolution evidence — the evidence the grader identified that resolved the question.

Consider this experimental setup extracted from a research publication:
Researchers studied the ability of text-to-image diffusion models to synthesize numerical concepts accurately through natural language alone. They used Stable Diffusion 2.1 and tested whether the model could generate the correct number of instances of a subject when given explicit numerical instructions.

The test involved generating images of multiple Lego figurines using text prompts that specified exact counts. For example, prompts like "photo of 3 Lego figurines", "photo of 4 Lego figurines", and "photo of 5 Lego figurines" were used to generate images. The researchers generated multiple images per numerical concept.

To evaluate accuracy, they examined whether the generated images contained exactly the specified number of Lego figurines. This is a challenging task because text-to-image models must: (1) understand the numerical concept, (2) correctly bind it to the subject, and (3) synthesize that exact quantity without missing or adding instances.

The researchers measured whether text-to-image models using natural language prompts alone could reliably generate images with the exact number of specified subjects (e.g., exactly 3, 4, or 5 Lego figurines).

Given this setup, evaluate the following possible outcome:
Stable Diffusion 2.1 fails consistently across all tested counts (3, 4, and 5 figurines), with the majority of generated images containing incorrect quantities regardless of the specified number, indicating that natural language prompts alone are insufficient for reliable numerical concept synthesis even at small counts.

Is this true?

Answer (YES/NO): NO